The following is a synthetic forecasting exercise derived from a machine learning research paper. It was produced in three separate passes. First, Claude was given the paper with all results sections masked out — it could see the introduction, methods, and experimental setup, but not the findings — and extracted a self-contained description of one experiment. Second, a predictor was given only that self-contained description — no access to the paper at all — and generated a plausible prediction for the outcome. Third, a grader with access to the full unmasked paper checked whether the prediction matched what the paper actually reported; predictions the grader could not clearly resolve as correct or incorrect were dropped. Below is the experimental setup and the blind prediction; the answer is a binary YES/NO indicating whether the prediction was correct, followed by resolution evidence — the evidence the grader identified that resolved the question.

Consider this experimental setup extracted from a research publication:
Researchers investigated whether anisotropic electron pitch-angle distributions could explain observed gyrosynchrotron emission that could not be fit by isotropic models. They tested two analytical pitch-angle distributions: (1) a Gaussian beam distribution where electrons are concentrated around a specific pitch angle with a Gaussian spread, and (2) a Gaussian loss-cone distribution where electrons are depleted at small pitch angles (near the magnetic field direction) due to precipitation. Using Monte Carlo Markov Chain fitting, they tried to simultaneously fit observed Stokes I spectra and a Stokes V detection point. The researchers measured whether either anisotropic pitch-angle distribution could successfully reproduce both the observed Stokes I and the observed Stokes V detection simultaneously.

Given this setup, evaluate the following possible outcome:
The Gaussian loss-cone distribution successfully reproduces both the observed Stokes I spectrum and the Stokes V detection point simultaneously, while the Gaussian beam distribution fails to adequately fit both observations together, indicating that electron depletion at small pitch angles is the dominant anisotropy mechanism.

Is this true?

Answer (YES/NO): NO